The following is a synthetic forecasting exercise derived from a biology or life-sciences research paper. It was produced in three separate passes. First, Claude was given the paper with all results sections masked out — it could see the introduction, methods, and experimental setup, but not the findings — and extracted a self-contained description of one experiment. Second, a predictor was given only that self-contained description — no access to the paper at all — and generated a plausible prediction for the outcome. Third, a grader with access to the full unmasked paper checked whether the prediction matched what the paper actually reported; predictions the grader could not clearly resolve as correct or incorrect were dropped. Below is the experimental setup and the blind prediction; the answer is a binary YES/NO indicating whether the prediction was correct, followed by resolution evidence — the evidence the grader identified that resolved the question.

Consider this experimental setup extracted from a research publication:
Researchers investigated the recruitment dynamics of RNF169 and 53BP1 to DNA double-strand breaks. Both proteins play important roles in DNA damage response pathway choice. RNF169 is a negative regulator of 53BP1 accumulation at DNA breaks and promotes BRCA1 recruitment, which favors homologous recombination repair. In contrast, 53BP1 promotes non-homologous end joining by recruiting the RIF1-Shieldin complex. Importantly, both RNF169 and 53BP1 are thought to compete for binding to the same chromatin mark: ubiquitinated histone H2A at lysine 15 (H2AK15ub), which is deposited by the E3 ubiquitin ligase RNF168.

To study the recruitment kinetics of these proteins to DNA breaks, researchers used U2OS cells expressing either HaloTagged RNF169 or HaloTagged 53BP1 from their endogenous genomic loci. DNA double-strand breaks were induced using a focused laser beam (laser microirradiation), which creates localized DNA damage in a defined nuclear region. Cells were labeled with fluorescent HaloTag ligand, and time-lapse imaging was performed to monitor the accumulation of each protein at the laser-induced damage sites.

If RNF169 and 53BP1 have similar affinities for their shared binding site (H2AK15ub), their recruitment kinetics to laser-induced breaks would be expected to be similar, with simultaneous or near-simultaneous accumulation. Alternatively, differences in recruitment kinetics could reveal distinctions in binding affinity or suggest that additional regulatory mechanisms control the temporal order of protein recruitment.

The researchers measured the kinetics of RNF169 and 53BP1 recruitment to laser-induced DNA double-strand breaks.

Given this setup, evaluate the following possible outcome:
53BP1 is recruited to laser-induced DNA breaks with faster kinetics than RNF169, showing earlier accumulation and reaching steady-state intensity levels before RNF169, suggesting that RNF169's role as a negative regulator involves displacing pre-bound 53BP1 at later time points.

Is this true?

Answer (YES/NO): NO